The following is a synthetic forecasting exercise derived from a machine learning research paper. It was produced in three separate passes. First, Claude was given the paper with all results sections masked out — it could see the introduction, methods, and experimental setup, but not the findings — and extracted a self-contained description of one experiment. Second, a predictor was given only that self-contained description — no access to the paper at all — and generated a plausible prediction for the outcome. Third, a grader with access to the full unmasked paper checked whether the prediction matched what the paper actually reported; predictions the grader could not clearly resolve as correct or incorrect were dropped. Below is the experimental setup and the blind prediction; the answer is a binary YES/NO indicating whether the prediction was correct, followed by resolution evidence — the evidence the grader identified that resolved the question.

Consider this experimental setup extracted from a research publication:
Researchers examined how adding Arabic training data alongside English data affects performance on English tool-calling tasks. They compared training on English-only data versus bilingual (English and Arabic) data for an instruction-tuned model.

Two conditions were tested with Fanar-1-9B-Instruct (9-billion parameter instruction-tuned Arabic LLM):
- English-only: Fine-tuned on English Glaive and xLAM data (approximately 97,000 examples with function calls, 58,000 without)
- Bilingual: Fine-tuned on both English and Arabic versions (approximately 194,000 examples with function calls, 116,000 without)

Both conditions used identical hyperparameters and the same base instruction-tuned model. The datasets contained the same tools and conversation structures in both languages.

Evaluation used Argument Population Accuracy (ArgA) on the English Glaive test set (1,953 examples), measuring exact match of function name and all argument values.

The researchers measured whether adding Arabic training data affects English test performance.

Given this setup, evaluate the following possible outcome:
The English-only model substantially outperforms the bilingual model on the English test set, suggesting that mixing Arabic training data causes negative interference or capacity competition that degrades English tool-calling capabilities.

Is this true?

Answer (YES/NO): NO